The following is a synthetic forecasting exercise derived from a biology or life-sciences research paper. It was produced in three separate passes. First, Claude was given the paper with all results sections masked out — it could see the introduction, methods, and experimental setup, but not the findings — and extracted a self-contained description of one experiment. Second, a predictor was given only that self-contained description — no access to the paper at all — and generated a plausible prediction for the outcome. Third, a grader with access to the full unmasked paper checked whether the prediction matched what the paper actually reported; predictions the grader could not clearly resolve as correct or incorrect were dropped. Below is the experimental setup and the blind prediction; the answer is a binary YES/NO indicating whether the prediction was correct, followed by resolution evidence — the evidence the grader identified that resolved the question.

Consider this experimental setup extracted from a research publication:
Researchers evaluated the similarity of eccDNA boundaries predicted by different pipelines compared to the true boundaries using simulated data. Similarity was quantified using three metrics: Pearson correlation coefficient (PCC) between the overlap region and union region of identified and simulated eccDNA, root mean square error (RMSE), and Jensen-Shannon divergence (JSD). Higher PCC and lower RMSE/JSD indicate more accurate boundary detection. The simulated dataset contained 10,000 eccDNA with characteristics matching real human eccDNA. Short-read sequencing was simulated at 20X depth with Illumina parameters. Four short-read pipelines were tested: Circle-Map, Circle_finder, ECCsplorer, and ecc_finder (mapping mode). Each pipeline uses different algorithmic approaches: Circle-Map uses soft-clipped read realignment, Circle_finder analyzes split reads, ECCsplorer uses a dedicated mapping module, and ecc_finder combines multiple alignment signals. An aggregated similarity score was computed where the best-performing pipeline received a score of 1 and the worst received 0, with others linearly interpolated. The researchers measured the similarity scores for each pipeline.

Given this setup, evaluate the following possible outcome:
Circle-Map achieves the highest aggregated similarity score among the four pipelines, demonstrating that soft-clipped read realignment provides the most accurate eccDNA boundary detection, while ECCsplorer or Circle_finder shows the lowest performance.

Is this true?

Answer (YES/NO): NO